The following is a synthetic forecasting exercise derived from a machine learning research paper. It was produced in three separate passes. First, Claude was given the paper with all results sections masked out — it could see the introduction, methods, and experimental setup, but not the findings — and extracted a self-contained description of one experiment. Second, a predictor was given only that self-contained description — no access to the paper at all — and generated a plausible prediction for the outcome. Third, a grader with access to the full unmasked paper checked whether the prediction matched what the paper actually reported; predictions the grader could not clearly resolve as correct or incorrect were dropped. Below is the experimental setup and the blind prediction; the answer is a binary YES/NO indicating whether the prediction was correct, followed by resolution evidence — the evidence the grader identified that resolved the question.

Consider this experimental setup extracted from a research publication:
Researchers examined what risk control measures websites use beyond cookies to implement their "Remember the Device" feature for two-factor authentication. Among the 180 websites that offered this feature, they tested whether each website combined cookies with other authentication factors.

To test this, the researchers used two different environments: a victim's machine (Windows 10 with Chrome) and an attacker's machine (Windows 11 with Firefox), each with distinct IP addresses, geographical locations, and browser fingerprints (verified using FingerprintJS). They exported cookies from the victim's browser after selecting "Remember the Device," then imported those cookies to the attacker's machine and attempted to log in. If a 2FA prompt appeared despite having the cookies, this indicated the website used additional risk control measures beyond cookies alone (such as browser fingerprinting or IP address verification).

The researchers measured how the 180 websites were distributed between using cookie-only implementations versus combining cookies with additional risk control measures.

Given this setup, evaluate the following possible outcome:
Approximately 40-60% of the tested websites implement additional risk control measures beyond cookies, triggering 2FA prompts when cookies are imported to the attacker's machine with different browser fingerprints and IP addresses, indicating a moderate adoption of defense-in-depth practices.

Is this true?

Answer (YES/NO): YES